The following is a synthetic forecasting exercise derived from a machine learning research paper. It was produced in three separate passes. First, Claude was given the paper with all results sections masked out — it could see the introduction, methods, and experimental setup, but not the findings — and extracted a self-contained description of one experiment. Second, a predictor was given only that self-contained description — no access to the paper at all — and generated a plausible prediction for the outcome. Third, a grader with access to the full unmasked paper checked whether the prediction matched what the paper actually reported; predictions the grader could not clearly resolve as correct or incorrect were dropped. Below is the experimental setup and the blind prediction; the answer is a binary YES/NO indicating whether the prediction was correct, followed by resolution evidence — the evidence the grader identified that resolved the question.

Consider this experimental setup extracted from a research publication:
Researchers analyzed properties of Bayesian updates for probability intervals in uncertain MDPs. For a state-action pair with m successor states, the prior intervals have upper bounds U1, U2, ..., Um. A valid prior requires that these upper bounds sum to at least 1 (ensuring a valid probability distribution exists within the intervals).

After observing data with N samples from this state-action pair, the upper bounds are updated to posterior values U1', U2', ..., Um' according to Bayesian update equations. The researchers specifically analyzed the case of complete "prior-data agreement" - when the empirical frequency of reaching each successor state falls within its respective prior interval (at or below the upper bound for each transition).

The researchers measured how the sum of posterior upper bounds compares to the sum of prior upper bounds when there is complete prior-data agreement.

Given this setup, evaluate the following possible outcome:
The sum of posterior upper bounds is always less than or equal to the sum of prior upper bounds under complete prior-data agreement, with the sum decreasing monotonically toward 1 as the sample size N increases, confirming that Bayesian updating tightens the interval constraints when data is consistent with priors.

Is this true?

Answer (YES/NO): NO